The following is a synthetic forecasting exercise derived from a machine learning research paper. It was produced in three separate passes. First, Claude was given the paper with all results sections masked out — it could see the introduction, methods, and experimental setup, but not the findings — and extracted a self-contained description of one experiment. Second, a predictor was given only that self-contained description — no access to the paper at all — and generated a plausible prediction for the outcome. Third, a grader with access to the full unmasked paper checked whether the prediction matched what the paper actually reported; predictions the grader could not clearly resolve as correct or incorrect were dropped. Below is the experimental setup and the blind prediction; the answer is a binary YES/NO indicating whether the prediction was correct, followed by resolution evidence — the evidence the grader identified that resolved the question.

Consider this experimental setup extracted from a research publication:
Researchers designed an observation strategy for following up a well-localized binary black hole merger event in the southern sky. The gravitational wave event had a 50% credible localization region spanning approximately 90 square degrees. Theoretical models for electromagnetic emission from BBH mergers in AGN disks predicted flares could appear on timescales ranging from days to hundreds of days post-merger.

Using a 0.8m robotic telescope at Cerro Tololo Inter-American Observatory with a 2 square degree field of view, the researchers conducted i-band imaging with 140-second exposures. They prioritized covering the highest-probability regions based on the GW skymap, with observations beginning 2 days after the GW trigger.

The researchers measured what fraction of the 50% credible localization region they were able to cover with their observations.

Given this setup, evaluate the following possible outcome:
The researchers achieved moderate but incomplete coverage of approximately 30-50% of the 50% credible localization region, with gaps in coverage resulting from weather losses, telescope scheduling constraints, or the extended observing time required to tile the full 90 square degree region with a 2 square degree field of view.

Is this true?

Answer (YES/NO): NO